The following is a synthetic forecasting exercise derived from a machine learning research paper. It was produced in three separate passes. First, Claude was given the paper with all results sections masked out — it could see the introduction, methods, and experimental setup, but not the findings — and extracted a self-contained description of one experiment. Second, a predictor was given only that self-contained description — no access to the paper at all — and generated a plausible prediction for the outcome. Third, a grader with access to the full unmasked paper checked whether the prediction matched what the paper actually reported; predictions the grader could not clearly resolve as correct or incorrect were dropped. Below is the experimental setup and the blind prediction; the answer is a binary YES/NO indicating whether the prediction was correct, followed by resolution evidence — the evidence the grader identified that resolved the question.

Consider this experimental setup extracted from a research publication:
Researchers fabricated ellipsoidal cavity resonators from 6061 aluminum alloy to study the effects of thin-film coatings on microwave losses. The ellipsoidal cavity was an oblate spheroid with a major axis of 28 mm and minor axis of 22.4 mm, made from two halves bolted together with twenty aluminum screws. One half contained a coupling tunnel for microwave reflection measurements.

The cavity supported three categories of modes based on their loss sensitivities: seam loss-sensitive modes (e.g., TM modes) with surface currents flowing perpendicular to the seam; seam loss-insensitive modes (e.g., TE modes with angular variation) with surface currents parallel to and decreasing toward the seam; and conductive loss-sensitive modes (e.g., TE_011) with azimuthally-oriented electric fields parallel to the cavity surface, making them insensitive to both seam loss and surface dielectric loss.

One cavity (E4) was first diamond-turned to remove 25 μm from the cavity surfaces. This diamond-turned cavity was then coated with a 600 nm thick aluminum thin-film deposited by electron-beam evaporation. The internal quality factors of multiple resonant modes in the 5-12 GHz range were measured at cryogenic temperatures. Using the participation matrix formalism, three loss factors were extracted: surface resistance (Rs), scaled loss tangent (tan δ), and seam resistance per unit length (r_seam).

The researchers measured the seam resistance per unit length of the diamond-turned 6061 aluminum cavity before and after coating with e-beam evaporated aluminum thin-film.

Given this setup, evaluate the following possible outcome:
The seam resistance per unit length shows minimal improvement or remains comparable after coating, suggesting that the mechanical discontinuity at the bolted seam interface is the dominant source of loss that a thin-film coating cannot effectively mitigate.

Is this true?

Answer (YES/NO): NO